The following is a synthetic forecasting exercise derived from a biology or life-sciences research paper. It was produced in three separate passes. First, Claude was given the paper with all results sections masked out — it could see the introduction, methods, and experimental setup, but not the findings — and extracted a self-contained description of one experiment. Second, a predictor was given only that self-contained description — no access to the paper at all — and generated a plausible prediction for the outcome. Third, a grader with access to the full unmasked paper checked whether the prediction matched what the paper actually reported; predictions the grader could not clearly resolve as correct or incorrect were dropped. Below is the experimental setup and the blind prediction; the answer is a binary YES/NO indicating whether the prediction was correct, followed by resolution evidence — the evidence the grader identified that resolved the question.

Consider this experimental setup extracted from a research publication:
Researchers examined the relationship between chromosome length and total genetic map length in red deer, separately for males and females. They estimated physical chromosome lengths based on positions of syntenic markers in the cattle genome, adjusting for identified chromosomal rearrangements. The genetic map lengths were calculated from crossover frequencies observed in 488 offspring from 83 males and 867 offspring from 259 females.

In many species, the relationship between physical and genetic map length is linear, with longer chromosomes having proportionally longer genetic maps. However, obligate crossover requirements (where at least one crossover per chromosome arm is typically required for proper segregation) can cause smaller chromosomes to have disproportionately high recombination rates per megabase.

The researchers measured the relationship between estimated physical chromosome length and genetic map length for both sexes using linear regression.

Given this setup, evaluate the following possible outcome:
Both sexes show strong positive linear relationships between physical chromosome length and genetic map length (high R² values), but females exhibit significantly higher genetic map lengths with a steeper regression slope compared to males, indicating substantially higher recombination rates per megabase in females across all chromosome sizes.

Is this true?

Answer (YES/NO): NO